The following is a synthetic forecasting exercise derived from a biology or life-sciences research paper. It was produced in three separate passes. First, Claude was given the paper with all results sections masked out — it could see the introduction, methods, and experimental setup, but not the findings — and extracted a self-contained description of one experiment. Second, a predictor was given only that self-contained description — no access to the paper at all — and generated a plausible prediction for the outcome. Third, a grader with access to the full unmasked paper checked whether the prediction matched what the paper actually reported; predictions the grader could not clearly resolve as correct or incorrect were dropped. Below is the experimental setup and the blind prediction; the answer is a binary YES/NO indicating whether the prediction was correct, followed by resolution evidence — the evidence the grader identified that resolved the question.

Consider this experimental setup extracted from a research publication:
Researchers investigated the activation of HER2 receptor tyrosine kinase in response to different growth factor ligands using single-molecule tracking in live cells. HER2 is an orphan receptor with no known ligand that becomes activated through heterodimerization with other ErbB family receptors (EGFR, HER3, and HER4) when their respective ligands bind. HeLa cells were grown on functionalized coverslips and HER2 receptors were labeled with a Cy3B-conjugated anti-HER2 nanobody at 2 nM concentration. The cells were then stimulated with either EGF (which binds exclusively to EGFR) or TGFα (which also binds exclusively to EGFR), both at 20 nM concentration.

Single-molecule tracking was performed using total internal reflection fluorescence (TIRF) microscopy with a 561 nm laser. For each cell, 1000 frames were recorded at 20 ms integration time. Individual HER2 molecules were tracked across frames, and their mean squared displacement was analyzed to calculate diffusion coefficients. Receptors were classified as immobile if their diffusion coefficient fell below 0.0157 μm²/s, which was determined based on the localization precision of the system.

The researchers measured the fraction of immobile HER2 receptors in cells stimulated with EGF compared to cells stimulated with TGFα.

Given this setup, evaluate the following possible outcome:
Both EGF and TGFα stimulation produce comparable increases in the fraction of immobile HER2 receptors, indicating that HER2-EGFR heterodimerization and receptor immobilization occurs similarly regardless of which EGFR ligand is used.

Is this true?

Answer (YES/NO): NO